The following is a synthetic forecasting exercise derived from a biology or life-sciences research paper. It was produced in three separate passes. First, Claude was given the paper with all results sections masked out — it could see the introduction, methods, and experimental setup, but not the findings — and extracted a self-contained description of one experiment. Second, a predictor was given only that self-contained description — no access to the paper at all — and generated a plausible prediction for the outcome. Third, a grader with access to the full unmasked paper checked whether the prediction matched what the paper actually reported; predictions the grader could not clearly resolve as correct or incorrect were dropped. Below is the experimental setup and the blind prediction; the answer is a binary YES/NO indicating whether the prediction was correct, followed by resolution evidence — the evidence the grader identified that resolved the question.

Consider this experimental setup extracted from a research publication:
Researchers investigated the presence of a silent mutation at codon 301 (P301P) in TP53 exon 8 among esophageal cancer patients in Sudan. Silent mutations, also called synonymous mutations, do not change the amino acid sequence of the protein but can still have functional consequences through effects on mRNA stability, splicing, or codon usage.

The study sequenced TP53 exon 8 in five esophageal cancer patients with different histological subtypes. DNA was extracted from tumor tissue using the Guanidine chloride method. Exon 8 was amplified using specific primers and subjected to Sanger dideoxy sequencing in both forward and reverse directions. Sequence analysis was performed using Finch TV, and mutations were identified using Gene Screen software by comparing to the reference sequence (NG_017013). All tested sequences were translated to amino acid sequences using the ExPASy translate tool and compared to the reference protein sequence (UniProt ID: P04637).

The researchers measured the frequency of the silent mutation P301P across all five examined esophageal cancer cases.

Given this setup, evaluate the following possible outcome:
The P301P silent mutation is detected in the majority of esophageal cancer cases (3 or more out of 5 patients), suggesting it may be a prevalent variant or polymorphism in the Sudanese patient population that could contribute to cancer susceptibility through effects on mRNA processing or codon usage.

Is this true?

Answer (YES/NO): YES